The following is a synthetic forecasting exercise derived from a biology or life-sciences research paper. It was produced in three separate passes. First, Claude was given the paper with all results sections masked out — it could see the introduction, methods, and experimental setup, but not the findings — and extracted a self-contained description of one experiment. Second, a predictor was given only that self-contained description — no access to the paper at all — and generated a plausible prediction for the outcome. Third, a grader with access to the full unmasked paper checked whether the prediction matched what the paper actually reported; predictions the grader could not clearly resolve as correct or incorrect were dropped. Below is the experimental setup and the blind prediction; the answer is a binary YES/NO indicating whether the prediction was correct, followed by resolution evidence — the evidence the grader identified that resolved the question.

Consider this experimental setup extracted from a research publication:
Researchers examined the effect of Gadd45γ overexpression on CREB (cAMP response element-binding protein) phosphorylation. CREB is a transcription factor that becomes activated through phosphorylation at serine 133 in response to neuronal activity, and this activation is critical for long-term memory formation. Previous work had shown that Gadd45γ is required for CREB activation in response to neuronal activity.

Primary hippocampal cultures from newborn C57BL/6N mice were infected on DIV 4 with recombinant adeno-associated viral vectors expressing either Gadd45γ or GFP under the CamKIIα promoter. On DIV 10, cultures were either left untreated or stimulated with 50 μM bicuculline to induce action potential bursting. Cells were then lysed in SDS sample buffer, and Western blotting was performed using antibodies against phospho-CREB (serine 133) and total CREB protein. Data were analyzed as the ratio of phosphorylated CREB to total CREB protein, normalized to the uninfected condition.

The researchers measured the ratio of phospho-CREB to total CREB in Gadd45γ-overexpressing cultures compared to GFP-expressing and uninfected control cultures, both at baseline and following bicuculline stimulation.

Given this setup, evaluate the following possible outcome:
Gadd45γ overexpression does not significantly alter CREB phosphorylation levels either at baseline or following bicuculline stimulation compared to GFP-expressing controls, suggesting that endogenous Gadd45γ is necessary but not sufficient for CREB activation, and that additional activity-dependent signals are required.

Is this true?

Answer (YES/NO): NO